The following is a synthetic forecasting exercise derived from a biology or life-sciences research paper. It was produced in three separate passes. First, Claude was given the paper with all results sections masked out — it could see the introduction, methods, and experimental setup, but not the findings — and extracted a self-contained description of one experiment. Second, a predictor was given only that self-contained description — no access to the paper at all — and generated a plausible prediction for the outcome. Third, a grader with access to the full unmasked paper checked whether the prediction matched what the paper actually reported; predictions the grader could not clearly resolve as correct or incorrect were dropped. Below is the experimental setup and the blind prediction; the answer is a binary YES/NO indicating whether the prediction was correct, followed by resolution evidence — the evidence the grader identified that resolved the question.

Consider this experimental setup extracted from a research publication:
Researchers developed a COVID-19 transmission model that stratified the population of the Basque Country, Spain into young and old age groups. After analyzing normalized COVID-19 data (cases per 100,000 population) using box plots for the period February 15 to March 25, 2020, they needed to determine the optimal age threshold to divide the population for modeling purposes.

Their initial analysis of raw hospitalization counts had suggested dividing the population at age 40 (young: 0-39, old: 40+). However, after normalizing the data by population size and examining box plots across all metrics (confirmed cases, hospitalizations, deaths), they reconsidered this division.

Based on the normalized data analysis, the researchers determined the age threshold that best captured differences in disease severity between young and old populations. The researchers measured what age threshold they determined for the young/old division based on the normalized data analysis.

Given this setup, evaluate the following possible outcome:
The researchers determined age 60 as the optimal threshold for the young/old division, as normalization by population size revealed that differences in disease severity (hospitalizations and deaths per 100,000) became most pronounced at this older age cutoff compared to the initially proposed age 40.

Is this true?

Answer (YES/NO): NO